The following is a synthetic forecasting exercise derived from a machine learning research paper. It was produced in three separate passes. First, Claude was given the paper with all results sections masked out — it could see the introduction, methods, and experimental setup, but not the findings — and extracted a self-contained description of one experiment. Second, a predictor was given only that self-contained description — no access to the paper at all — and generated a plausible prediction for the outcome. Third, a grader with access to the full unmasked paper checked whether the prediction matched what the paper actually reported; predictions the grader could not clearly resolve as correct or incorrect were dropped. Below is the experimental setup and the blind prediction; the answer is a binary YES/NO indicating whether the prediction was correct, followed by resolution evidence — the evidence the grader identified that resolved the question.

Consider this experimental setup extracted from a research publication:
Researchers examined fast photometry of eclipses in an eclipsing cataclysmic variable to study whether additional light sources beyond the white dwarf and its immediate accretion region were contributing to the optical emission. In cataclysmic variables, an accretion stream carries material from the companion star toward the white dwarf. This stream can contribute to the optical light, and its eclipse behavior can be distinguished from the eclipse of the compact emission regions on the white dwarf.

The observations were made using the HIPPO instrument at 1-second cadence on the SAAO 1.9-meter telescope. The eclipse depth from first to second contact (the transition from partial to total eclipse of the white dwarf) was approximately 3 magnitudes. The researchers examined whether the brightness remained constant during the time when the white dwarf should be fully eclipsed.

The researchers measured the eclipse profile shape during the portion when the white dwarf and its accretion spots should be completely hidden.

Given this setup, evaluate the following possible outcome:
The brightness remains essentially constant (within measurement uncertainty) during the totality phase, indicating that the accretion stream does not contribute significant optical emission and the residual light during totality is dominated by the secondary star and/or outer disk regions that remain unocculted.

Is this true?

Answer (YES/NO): NO